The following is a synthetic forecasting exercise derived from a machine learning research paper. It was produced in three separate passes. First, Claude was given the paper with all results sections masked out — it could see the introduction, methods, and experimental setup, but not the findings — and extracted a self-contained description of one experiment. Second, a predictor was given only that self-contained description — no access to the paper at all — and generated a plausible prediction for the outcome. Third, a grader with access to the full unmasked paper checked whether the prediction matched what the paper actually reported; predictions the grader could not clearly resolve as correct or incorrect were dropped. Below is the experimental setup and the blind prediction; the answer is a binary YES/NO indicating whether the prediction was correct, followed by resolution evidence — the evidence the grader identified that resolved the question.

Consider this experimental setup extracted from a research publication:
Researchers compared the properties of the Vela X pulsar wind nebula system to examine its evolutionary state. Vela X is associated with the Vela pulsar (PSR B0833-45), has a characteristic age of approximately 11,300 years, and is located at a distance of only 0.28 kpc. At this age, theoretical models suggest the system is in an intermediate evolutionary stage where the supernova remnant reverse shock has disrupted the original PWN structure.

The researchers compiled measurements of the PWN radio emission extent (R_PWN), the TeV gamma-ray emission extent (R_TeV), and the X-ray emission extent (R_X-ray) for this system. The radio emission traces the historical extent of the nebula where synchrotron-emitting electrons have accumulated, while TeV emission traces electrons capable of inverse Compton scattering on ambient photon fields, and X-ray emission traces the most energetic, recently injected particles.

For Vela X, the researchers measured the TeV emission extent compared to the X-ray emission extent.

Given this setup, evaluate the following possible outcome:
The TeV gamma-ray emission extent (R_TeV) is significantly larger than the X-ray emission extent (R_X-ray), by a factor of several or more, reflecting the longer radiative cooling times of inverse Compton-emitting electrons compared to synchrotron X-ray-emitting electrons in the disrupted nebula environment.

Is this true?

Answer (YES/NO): NO